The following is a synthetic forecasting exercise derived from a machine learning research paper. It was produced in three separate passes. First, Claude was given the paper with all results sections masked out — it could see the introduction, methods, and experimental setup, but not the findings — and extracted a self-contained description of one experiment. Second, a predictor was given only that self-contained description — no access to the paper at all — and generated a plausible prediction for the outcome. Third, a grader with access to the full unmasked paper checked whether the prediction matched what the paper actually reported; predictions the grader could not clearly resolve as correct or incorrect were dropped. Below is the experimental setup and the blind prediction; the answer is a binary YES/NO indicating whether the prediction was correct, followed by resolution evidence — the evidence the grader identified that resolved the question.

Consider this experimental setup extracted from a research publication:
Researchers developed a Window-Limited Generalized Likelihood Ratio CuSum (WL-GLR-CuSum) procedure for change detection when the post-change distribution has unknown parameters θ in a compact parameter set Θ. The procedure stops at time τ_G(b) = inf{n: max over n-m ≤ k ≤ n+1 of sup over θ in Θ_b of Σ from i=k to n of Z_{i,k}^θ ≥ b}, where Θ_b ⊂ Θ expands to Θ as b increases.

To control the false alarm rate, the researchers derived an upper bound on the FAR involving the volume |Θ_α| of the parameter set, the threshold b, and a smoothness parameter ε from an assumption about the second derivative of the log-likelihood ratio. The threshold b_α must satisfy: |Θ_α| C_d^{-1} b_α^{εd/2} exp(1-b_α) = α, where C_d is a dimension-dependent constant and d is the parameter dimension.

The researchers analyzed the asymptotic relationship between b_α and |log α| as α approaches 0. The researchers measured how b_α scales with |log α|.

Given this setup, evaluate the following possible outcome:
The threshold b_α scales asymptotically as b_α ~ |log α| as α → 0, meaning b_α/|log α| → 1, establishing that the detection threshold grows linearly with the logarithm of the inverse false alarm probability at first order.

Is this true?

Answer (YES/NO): YES